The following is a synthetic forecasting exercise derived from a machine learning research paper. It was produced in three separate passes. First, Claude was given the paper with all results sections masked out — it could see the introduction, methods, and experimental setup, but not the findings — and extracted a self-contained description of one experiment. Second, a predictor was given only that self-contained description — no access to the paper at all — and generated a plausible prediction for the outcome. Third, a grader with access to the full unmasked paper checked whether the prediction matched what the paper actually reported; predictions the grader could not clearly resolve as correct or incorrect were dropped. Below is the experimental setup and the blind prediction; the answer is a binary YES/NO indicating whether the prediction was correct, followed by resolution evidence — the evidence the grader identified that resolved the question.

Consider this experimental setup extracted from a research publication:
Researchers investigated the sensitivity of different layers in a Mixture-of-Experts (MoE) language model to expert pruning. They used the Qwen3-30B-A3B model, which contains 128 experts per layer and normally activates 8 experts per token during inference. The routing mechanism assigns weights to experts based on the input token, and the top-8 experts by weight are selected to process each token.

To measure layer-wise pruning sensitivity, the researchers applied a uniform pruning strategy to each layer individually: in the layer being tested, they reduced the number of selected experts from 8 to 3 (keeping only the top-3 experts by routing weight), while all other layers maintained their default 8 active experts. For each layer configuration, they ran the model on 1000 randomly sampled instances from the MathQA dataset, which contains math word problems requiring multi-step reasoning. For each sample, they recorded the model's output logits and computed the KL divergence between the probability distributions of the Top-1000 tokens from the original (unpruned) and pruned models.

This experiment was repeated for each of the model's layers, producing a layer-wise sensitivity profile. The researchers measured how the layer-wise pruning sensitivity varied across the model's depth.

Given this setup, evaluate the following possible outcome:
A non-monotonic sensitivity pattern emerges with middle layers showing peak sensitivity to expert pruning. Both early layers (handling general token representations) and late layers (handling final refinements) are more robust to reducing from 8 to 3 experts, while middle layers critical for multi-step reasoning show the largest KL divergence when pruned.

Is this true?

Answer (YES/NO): NO